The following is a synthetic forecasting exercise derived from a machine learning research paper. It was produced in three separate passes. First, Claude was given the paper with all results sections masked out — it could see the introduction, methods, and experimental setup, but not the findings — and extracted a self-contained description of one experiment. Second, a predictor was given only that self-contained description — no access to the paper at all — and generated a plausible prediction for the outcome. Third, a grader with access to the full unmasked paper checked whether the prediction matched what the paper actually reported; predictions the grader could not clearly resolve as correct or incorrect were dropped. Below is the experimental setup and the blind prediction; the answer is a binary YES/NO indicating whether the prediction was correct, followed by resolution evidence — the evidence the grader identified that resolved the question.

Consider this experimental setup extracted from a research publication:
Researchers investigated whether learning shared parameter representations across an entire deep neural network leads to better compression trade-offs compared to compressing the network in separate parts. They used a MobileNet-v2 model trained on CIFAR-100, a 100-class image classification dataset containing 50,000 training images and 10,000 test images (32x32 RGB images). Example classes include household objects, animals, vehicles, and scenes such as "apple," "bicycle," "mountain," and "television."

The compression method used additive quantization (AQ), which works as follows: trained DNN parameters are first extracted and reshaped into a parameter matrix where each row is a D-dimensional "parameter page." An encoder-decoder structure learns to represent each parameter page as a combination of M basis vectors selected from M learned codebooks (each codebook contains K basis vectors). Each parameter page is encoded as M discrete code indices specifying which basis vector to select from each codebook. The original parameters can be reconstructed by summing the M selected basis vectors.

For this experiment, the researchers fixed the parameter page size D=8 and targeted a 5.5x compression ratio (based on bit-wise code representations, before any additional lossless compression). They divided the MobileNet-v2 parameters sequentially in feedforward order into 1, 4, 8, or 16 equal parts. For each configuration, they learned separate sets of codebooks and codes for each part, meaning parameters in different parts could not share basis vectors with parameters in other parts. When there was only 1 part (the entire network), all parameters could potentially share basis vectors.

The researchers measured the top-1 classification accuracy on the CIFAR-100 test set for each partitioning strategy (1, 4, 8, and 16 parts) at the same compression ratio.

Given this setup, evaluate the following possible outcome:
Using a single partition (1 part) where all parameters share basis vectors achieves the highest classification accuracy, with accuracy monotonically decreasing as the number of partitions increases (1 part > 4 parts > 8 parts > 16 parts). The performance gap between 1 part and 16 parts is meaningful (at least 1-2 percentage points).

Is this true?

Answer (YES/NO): NO